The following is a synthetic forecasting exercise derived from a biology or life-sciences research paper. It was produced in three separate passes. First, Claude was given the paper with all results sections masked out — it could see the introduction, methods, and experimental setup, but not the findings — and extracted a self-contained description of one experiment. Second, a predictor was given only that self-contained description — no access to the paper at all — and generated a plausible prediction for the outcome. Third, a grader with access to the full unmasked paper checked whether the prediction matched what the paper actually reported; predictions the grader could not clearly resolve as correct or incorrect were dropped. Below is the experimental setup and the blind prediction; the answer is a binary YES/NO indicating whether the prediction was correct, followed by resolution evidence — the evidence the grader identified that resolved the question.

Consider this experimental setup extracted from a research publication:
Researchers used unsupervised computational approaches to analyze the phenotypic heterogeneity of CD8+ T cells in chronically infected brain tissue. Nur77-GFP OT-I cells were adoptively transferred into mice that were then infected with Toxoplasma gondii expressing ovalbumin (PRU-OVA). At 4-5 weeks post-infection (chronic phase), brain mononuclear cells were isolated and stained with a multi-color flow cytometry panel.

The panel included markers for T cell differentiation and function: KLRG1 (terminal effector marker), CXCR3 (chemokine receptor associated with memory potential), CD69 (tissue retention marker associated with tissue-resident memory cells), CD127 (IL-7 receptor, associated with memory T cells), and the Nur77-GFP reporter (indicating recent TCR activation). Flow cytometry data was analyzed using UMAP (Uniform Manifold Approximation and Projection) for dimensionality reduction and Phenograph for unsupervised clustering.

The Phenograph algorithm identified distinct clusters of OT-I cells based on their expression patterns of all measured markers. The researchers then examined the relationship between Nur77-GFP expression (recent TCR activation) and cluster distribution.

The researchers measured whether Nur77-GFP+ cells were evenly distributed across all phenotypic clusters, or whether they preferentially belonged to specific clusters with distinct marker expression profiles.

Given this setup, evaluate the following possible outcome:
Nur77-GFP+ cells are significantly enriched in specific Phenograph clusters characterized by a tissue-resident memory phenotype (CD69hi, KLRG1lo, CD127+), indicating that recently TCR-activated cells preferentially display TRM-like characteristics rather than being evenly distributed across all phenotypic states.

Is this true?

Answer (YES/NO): NO